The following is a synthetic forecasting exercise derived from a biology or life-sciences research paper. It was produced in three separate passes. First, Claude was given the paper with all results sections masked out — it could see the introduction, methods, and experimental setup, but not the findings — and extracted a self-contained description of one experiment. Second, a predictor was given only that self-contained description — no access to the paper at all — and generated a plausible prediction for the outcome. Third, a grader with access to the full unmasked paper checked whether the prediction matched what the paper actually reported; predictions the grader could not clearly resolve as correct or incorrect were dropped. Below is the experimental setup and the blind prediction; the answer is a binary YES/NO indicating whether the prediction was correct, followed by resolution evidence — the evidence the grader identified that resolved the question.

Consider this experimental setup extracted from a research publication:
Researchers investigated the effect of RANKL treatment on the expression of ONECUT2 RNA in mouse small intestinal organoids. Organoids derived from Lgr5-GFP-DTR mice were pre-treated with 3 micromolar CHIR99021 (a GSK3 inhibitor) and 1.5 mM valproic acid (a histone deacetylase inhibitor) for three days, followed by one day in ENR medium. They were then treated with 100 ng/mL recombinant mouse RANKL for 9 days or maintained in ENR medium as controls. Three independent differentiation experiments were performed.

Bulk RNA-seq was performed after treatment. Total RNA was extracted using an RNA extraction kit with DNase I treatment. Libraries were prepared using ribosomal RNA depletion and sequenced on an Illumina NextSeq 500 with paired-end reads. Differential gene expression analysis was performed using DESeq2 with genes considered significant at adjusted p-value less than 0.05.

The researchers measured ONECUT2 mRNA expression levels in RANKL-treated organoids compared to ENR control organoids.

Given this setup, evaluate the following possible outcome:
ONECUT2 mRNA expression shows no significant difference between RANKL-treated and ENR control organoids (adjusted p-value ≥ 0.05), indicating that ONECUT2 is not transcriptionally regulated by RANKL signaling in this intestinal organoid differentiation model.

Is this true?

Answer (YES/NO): NO